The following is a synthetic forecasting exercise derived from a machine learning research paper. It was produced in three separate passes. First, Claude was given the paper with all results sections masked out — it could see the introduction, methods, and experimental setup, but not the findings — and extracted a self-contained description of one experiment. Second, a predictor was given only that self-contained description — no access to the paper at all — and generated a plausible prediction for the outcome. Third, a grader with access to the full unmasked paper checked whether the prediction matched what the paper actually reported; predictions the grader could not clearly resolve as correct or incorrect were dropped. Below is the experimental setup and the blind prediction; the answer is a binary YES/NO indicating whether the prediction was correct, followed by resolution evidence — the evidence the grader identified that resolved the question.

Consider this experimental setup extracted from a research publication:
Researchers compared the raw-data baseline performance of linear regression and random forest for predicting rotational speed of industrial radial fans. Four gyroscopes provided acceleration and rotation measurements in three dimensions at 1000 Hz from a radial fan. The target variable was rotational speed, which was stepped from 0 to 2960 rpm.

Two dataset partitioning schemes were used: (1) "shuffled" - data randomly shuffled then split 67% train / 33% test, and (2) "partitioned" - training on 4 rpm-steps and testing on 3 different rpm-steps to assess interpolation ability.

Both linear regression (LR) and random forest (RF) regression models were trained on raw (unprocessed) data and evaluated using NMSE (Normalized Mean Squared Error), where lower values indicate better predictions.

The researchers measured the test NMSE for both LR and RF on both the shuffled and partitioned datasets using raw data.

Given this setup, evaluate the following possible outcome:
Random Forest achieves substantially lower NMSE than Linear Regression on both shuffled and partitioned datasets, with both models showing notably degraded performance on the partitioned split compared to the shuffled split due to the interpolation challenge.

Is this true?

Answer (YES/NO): YES